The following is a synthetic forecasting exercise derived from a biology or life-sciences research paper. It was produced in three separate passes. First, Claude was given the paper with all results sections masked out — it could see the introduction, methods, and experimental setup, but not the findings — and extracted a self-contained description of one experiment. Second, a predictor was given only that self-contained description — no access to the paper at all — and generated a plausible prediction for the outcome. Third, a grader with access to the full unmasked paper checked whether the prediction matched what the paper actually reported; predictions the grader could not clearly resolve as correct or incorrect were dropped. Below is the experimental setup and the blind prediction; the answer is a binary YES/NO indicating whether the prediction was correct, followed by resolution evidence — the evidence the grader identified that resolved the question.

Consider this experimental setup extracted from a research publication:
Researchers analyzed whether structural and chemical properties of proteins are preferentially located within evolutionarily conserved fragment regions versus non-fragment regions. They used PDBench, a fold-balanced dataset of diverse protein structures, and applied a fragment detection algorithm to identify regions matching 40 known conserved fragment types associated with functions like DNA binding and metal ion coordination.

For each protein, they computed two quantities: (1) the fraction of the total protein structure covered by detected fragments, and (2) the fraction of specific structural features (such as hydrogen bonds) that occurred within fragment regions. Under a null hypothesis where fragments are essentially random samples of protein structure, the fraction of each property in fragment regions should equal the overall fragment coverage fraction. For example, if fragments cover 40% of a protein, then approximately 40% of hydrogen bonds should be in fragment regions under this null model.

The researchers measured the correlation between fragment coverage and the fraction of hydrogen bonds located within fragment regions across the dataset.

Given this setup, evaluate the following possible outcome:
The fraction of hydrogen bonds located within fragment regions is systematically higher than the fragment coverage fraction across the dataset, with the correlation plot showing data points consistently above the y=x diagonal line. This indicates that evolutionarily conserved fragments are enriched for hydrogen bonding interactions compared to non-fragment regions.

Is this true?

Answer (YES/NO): NO